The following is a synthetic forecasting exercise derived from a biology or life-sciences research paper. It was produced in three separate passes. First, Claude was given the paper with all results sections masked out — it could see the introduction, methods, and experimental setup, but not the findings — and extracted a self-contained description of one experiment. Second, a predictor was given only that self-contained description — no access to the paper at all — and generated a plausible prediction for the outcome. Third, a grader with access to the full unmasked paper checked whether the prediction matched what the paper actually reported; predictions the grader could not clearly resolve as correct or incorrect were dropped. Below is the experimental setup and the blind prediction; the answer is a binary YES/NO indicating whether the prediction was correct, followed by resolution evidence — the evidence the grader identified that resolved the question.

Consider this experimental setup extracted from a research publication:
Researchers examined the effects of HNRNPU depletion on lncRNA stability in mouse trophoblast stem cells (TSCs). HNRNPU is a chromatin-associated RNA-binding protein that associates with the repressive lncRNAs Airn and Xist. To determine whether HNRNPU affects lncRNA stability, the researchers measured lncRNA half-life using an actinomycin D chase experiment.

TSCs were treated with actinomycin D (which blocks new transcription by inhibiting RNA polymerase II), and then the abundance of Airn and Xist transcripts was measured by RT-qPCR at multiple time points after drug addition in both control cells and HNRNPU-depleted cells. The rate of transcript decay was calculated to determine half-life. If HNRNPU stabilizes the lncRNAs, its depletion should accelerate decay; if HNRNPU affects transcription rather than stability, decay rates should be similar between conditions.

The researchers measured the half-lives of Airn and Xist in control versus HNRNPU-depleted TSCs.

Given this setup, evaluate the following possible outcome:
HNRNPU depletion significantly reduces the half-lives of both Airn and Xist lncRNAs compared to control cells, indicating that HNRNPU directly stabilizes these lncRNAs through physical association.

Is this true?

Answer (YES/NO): NO